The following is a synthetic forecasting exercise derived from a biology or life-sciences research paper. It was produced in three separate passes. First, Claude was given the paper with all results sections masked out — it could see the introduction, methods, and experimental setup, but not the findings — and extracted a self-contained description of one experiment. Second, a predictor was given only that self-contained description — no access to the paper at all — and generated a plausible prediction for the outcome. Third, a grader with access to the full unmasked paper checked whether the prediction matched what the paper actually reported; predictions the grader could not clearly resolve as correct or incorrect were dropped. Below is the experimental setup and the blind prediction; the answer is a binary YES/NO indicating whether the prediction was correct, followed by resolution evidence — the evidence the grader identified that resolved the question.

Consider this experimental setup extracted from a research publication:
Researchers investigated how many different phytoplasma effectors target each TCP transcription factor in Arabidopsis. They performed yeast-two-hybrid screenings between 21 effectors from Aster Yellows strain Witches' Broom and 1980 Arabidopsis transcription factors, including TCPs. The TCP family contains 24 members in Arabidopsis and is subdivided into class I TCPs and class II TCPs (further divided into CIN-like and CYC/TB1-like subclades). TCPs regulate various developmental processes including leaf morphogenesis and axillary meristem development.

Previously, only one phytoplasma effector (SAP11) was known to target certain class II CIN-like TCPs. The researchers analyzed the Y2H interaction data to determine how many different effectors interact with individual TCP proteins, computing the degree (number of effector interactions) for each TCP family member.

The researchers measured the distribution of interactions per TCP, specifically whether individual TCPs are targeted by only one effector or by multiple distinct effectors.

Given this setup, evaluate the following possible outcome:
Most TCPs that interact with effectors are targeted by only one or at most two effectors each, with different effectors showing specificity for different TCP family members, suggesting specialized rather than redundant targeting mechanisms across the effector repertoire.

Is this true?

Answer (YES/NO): NO